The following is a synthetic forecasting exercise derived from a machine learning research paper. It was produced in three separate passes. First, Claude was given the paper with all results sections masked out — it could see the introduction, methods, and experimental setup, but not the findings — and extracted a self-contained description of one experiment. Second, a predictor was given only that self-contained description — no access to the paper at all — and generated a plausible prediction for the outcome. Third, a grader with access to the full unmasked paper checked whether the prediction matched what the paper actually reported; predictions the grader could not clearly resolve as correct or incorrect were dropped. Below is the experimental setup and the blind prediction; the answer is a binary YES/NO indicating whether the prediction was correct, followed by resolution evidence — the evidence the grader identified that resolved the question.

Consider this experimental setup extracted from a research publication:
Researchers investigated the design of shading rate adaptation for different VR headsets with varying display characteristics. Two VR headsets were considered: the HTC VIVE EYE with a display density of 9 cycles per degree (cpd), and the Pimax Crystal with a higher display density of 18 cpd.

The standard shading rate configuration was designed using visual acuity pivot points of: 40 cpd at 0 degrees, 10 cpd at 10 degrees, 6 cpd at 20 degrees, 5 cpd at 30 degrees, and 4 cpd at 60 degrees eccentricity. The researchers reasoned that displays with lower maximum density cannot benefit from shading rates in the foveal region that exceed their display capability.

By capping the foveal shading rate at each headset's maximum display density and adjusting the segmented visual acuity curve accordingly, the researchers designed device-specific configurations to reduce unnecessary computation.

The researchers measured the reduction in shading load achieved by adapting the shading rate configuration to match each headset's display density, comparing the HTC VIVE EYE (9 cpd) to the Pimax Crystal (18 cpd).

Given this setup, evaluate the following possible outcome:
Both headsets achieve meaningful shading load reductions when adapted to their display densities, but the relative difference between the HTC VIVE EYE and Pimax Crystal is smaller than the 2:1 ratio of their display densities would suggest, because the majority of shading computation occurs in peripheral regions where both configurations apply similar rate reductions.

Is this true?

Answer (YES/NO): NO